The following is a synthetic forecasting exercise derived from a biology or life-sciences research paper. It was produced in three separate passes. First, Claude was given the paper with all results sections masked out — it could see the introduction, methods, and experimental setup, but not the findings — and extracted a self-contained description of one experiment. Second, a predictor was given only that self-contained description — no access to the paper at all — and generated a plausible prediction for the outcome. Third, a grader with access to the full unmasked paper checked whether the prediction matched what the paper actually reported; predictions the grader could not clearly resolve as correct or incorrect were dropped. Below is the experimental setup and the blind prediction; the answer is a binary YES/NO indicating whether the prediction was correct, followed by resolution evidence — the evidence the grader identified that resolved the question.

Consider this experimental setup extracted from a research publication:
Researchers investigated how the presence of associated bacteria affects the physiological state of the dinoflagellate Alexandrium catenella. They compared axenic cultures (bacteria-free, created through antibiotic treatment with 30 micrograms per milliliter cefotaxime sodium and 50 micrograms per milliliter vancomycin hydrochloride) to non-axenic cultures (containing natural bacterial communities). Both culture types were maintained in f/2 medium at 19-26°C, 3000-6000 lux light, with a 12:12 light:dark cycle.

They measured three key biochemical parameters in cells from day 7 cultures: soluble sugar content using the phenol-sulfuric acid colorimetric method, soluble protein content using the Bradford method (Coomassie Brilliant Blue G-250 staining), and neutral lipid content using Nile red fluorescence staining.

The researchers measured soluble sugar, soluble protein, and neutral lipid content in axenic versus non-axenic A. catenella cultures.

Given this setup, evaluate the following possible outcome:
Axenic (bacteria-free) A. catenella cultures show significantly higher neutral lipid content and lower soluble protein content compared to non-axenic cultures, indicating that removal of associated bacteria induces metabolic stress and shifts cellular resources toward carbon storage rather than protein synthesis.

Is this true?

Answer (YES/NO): NO